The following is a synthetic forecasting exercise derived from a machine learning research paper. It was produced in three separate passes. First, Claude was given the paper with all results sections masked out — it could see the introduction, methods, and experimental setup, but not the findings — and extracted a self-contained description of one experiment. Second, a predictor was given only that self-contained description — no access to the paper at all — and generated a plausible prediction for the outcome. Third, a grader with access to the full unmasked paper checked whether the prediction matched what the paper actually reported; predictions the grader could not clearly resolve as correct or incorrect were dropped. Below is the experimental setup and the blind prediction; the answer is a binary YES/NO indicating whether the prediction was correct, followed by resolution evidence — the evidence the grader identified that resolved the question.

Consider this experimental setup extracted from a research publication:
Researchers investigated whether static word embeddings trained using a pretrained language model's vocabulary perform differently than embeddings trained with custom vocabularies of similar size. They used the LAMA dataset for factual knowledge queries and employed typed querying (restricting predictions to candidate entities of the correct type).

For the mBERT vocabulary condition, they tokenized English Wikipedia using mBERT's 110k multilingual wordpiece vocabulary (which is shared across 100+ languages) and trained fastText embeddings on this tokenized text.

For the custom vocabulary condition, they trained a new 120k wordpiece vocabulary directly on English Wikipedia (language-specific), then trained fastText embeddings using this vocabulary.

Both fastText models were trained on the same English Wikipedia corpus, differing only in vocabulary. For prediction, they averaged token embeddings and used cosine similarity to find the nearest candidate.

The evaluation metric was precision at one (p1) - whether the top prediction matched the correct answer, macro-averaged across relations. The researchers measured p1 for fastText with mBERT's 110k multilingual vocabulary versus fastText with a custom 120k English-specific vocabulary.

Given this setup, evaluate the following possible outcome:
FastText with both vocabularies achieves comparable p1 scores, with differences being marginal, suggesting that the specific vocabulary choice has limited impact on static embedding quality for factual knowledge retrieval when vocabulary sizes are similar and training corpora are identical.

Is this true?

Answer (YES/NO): NO